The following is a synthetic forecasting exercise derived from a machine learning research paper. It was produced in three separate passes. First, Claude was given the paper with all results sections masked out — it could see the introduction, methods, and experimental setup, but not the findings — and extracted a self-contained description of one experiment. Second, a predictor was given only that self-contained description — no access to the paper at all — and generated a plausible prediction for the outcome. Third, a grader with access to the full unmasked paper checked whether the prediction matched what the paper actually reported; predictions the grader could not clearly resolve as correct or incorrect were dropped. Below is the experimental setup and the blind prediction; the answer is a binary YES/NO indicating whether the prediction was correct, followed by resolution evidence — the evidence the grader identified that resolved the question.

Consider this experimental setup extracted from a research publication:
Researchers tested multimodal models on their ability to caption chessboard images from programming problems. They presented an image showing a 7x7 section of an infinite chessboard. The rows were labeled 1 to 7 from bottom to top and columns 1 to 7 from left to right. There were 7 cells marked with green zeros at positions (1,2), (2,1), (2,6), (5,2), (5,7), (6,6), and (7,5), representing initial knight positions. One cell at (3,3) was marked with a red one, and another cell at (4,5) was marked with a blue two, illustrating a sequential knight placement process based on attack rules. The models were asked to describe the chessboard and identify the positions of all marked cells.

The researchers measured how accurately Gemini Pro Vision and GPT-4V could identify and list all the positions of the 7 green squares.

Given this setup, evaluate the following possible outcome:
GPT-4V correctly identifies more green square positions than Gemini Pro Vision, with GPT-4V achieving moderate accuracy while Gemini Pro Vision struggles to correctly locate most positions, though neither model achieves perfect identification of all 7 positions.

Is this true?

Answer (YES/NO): NO